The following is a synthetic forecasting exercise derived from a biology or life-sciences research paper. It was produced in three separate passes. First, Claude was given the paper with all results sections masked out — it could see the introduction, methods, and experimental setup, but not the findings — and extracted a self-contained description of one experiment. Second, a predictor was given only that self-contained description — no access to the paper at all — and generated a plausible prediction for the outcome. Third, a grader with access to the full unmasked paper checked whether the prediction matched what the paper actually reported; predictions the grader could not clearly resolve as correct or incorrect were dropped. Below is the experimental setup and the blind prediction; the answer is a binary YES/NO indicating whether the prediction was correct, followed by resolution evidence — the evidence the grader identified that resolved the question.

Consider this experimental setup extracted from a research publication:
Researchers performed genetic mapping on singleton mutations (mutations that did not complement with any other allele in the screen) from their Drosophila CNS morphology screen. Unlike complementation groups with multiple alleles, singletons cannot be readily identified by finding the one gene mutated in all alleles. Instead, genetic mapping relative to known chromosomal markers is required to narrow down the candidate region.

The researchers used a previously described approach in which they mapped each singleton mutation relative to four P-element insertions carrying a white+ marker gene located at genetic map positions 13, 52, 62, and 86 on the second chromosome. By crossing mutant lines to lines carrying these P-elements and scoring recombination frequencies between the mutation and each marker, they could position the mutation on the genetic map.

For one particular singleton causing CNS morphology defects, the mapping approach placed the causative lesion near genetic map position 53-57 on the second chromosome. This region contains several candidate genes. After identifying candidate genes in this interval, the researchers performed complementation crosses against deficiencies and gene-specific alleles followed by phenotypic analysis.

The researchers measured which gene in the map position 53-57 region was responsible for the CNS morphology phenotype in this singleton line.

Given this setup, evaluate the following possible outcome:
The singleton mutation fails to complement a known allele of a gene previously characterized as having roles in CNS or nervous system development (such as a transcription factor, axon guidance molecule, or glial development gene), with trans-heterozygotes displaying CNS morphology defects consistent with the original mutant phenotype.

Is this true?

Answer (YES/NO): YES